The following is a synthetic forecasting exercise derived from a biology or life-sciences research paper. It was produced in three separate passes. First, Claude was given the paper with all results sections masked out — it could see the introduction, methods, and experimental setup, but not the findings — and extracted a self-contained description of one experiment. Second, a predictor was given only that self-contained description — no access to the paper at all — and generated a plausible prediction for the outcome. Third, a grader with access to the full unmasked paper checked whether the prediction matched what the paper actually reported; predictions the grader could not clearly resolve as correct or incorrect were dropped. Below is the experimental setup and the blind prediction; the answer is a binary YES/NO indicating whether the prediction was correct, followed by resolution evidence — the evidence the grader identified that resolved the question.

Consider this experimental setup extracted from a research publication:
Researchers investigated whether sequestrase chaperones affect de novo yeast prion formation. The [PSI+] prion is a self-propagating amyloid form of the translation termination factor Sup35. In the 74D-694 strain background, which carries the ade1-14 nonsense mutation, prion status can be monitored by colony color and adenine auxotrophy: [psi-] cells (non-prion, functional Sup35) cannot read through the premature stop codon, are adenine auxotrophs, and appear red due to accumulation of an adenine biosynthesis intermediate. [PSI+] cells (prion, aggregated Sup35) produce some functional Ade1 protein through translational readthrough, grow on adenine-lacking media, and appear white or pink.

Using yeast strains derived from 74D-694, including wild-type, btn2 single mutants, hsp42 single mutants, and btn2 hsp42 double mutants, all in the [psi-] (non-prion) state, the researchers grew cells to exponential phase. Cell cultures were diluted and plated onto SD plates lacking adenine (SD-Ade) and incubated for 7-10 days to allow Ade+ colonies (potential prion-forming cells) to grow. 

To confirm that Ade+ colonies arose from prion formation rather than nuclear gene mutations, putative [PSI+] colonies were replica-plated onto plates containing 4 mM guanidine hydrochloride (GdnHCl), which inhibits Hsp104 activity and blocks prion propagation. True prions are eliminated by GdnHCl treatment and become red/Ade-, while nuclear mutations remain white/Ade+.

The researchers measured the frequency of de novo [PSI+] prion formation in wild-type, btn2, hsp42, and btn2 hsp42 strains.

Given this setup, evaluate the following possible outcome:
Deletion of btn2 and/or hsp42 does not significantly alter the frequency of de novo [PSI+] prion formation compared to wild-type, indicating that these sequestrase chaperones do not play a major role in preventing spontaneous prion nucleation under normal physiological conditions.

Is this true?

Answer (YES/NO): YES